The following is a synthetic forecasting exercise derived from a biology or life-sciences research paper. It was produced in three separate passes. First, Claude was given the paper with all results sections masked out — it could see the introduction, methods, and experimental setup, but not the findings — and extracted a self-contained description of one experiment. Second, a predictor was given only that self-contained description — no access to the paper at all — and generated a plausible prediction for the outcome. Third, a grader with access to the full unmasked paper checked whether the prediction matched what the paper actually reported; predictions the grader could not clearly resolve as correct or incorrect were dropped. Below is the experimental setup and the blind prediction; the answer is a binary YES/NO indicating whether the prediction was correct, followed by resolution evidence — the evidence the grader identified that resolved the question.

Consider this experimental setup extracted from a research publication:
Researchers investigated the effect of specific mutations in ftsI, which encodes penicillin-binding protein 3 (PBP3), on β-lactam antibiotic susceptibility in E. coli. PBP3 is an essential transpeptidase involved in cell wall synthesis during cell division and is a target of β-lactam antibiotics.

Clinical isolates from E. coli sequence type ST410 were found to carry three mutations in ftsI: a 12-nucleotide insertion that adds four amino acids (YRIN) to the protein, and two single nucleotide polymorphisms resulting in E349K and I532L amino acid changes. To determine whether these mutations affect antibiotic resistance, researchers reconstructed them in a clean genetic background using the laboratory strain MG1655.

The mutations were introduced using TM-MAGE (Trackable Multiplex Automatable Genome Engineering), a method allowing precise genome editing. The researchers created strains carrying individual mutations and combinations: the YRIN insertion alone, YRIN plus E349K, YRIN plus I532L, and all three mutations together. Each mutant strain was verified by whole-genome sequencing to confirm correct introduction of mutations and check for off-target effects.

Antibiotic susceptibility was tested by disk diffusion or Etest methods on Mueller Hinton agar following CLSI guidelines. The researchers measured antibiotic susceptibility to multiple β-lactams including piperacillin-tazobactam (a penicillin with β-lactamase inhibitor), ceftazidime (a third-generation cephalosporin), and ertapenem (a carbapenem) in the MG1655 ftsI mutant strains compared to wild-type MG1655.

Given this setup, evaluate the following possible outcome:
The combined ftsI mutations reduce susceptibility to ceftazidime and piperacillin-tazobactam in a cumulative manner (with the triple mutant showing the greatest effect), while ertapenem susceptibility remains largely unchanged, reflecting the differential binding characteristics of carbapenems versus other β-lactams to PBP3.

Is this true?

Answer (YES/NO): NO